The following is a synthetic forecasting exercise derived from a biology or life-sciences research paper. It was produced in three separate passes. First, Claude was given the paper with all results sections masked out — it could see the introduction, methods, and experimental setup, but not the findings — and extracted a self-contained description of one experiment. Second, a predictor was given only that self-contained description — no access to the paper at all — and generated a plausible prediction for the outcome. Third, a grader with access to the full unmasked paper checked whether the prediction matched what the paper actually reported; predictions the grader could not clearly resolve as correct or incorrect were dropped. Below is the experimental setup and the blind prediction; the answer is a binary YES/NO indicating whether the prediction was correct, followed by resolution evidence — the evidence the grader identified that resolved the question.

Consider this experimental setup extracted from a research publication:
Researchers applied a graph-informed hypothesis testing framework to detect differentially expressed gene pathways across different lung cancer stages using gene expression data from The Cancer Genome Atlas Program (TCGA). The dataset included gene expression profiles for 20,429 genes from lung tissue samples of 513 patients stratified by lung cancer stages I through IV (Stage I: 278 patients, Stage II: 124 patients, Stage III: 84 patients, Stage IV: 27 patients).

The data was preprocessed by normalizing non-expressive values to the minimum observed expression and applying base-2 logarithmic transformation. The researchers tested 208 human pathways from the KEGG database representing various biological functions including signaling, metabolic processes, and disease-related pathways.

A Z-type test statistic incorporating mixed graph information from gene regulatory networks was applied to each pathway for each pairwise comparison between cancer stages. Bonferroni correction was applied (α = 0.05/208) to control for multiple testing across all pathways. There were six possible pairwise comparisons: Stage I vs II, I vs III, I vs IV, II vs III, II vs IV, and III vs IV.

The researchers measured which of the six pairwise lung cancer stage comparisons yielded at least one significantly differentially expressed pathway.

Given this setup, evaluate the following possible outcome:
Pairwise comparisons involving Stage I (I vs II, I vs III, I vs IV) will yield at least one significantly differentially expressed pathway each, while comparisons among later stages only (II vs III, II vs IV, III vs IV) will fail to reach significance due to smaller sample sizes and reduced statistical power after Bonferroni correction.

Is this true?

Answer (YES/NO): NO